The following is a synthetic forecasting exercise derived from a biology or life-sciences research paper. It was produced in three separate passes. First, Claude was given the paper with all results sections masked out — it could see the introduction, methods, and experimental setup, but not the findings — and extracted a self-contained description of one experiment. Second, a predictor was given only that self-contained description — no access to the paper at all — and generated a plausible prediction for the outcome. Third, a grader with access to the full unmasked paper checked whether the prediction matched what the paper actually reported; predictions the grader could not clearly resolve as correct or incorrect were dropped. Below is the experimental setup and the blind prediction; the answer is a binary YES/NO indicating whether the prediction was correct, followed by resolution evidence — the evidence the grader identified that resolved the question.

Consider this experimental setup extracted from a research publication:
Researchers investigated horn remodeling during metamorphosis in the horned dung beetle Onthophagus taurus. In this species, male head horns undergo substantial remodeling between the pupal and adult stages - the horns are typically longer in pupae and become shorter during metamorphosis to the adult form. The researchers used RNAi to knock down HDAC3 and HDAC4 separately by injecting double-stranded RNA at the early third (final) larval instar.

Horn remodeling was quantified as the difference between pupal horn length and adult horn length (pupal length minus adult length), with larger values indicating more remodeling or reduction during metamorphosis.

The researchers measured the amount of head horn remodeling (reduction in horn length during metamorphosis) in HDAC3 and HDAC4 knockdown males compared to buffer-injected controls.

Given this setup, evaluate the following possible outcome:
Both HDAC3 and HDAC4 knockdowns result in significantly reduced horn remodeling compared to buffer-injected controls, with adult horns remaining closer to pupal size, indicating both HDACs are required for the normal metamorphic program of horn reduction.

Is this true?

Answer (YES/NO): NO